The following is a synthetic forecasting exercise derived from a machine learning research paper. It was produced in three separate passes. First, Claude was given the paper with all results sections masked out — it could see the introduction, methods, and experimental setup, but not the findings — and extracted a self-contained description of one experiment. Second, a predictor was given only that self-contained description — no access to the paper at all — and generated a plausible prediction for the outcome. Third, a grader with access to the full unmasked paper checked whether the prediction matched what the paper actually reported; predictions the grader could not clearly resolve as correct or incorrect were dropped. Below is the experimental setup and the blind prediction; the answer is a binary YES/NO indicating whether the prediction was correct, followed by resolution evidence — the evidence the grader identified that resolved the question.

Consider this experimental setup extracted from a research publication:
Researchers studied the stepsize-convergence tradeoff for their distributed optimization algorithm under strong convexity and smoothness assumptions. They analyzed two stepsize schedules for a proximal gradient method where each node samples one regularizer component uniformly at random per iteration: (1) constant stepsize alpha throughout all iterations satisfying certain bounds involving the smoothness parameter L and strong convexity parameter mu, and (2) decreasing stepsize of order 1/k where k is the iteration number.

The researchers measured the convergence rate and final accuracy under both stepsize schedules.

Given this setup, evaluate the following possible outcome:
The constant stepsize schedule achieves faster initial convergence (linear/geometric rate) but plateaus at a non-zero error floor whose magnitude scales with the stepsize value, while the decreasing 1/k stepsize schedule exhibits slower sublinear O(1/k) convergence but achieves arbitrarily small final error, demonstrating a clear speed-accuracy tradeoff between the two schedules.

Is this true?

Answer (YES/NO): YES